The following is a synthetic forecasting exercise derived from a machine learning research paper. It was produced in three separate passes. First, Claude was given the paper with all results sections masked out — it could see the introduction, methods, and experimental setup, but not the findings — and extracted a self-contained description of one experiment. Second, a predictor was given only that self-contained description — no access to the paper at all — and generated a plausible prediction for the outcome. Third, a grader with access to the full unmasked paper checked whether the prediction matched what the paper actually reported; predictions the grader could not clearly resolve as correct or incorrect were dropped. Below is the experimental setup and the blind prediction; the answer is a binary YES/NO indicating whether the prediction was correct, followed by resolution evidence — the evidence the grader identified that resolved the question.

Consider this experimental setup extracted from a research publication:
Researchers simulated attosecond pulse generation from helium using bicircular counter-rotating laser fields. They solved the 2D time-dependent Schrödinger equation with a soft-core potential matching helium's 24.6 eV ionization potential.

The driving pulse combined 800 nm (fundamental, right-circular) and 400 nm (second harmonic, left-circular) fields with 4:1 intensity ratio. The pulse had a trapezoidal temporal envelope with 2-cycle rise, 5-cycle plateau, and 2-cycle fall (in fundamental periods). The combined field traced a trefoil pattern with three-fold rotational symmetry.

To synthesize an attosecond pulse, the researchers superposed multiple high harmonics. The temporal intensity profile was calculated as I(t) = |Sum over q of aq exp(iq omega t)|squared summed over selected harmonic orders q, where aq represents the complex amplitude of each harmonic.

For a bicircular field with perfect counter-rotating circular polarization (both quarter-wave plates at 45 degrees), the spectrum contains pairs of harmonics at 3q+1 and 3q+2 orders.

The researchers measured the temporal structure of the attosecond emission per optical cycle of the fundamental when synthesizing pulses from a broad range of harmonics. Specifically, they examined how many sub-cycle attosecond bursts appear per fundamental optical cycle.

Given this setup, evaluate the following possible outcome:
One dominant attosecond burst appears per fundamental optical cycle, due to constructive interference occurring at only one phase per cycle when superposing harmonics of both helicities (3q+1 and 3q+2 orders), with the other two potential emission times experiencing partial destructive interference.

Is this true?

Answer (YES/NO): NO